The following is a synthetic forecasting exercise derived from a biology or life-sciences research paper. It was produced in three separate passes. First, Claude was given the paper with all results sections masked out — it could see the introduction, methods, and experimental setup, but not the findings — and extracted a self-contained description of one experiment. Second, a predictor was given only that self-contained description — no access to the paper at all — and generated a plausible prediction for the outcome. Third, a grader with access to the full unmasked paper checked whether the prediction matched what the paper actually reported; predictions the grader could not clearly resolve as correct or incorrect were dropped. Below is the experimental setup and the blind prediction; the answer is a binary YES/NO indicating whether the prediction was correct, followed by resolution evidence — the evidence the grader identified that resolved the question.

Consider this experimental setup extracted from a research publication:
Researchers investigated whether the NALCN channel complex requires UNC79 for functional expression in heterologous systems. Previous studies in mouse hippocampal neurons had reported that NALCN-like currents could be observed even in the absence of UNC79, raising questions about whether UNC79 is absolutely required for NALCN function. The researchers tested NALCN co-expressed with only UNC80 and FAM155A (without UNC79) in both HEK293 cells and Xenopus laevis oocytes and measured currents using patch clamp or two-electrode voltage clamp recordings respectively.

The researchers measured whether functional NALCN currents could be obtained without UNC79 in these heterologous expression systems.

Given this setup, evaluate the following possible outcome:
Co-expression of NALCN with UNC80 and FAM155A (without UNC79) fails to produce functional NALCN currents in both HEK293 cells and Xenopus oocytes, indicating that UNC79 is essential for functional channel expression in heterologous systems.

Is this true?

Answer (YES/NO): YES